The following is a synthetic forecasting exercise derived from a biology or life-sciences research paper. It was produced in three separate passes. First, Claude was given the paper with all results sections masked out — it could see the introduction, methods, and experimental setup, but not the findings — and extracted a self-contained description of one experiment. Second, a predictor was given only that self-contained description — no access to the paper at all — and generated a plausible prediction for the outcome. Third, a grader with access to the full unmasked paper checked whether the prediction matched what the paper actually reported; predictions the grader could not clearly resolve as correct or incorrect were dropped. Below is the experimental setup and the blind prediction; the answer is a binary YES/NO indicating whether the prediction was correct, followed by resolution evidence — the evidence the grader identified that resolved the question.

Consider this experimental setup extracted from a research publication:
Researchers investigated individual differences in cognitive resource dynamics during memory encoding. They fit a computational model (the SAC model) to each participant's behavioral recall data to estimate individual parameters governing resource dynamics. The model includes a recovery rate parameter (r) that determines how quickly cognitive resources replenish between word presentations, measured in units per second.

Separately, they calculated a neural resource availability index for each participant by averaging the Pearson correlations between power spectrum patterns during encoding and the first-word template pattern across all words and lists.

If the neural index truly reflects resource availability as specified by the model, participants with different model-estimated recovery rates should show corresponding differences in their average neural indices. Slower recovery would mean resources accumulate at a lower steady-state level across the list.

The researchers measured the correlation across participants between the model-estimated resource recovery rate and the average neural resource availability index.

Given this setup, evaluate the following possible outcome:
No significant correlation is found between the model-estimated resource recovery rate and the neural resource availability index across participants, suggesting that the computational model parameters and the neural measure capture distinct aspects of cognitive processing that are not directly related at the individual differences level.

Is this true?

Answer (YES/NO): NO